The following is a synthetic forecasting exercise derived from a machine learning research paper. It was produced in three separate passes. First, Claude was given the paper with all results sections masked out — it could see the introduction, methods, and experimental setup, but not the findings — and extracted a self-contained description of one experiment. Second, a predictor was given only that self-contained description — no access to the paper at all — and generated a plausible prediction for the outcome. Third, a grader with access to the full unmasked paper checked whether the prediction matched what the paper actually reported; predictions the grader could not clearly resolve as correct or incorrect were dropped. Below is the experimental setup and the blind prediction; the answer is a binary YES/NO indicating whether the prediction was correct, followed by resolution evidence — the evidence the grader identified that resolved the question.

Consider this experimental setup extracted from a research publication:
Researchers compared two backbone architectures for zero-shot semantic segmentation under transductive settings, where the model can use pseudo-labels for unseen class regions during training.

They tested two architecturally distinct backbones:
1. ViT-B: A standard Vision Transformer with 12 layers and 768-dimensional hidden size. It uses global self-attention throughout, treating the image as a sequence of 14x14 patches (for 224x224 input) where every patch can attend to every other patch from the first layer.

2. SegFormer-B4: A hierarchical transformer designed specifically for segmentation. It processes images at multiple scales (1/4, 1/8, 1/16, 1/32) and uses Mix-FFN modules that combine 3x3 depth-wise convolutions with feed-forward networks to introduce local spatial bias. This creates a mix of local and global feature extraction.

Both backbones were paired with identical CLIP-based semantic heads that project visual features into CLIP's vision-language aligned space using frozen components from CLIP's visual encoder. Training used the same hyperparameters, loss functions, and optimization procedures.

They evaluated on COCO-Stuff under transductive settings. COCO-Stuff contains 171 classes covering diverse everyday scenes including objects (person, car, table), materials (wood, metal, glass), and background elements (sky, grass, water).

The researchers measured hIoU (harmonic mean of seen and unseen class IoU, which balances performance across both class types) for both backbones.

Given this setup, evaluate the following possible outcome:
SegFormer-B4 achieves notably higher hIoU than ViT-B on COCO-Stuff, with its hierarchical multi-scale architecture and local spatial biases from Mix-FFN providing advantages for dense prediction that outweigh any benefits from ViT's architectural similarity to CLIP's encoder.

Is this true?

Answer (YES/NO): NO